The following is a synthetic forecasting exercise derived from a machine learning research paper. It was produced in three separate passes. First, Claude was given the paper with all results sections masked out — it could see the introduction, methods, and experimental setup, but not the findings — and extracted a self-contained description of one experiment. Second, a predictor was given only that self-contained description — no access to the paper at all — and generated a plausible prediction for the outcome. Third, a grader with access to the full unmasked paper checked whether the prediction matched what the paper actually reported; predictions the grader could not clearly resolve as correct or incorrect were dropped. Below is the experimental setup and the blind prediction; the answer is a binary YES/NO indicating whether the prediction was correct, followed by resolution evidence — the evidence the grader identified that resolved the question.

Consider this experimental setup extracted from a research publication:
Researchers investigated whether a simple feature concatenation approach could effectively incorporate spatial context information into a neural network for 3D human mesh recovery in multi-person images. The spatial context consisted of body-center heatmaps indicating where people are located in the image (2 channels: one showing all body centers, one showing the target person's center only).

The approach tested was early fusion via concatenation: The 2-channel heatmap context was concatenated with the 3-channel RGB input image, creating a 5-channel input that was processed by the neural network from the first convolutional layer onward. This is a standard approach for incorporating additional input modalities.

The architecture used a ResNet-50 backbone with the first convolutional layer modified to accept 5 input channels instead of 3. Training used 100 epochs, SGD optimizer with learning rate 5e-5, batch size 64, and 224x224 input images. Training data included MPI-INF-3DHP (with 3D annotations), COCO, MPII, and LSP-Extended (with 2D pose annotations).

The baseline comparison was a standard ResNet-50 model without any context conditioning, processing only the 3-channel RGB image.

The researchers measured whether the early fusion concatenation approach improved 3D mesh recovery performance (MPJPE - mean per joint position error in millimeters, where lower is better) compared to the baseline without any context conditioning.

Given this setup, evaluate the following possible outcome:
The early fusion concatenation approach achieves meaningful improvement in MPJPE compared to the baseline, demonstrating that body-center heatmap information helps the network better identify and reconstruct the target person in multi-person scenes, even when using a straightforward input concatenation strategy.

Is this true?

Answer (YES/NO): NO